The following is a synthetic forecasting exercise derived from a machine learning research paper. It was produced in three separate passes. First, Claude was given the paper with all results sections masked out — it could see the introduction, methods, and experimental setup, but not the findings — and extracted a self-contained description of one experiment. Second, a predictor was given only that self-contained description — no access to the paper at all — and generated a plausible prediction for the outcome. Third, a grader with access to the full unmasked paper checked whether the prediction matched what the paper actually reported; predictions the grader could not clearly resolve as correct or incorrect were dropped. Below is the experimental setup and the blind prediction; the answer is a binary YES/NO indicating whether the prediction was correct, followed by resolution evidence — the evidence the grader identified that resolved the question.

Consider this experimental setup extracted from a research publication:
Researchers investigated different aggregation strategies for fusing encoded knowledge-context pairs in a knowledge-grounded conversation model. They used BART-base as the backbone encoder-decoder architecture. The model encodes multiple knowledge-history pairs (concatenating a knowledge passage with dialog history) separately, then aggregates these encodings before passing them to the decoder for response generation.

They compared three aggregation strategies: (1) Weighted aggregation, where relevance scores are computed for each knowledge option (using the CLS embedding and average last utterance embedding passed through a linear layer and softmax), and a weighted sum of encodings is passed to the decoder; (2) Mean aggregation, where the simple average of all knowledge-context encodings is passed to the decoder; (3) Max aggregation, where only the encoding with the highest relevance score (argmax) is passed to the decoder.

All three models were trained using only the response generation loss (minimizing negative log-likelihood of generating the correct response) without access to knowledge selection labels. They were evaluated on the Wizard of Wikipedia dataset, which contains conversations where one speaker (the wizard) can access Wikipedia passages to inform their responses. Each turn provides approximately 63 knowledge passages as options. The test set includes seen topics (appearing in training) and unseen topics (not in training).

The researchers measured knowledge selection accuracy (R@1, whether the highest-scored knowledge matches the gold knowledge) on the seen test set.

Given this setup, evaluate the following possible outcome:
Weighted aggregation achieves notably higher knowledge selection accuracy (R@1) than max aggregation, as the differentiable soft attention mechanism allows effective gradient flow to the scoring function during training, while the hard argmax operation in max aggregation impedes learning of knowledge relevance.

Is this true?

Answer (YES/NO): YES